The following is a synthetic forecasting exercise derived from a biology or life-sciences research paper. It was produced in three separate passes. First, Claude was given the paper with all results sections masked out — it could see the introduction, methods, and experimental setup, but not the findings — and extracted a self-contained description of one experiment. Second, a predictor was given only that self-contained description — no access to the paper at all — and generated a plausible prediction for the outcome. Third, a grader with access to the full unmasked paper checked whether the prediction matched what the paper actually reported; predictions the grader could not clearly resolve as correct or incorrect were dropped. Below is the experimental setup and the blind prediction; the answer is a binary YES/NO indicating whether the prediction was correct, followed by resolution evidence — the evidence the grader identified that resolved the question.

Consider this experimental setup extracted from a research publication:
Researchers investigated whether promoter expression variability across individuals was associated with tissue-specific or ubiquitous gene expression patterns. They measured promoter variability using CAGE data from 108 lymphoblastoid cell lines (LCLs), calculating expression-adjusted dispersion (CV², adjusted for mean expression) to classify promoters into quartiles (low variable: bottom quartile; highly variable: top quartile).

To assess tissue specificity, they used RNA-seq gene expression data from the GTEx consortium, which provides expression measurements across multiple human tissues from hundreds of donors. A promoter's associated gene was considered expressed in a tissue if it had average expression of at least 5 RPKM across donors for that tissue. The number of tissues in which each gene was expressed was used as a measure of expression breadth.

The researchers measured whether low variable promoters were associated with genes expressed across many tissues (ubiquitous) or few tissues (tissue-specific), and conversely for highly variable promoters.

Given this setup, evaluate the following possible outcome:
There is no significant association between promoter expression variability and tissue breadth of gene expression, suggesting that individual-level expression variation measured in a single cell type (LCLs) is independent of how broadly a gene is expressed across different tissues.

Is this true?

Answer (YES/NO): NO